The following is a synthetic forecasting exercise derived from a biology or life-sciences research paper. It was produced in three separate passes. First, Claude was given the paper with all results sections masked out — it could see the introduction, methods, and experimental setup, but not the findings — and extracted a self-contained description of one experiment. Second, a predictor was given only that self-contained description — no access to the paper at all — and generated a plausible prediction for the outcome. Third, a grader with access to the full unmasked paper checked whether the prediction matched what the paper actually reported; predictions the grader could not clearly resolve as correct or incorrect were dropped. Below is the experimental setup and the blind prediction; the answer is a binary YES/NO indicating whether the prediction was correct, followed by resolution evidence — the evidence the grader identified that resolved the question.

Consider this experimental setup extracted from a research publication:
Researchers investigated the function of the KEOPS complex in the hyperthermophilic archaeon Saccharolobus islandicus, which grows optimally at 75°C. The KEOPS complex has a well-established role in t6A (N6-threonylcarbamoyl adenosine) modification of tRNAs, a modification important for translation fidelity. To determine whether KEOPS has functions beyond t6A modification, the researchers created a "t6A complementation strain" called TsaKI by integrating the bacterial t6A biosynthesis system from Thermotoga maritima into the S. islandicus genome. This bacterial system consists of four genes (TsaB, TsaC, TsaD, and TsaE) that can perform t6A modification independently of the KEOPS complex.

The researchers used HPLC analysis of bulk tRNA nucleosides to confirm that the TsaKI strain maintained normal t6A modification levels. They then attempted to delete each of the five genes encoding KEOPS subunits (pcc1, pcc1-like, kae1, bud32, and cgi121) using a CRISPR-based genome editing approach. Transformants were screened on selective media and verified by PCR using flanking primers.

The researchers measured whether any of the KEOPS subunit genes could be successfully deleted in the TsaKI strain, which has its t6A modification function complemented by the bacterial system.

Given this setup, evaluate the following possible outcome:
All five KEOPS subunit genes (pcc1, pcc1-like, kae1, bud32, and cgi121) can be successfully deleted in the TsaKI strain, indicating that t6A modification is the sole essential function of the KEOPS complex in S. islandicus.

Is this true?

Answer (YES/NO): NO